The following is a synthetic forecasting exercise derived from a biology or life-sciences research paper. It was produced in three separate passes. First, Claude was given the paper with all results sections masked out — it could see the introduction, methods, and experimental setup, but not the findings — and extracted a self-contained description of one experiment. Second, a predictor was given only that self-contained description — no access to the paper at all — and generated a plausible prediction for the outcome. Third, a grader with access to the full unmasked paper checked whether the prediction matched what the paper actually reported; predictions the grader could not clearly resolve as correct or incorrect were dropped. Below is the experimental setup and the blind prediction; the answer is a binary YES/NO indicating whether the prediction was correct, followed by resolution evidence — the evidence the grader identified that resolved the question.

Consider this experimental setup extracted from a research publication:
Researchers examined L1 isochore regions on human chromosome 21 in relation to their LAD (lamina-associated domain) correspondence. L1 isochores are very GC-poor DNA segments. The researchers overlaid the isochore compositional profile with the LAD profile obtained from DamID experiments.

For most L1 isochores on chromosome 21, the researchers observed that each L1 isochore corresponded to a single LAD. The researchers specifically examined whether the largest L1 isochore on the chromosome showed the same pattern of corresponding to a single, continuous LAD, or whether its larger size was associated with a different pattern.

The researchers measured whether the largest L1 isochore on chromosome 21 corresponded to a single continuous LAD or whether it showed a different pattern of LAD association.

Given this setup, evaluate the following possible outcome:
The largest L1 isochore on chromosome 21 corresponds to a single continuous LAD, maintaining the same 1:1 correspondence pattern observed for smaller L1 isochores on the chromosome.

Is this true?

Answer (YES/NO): NO